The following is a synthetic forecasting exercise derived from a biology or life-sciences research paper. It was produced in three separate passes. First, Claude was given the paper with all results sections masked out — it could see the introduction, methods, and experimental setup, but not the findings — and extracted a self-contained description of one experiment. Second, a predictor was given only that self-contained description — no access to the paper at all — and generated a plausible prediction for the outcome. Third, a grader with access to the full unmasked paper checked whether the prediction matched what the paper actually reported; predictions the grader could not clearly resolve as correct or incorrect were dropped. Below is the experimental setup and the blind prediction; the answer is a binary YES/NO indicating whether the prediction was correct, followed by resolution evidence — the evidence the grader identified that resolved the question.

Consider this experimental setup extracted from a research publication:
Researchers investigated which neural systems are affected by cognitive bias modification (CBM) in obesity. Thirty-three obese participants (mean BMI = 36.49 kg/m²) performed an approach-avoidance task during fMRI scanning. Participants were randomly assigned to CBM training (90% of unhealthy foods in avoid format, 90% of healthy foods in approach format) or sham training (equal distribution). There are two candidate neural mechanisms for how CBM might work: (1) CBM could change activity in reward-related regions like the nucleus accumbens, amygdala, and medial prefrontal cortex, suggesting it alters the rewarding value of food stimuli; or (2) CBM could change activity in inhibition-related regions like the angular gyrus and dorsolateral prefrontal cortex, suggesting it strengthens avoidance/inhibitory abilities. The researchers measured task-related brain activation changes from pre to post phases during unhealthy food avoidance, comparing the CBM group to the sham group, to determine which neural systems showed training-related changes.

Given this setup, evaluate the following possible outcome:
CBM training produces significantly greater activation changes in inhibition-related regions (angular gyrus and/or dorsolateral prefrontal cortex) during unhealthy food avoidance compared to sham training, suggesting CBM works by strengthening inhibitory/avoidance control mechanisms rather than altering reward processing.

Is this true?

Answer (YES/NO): YES